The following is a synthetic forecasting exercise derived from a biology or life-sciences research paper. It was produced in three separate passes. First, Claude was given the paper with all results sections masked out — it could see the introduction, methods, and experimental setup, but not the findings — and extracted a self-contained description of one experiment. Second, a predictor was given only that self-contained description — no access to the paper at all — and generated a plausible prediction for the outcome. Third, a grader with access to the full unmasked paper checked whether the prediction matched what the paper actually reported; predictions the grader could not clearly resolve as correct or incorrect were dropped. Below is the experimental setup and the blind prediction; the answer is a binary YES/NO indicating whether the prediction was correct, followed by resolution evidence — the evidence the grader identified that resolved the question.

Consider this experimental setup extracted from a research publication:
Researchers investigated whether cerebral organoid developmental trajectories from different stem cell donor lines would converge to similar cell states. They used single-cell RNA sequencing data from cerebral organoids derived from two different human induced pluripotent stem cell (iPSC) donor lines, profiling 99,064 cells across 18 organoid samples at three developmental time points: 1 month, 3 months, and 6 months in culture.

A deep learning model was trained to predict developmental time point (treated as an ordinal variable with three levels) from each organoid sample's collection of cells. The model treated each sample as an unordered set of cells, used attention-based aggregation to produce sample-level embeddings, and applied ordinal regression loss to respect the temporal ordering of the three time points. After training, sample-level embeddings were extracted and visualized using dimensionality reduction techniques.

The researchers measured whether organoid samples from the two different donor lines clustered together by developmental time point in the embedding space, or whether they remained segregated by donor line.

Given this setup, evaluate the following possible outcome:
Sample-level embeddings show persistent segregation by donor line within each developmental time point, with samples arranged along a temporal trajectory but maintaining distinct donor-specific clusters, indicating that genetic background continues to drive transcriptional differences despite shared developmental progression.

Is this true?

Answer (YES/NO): YES